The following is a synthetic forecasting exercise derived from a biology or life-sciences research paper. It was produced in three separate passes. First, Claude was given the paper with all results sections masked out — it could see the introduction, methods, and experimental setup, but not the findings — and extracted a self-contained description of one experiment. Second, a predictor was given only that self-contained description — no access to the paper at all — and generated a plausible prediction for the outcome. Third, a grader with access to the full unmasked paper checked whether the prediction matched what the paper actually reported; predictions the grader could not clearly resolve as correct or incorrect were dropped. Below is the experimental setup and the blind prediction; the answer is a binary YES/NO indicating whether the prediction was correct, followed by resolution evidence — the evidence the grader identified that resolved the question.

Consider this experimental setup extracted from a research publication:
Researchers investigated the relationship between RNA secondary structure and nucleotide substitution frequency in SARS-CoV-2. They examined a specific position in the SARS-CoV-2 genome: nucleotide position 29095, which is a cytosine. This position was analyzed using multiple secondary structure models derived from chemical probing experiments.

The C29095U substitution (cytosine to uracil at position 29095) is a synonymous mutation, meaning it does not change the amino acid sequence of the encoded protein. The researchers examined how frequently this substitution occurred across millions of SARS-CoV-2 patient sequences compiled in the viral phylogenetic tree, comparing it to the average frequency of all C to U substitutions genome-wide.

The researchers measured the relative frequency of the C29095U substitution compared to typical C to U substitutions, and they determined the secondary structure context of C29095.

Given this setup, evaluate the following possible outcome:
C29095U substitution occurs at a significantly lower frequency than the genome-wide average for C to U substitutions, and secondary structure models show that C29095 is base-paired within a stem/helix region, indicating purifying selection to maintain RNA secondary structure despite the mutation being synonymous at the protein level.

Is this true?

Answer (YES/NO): NO